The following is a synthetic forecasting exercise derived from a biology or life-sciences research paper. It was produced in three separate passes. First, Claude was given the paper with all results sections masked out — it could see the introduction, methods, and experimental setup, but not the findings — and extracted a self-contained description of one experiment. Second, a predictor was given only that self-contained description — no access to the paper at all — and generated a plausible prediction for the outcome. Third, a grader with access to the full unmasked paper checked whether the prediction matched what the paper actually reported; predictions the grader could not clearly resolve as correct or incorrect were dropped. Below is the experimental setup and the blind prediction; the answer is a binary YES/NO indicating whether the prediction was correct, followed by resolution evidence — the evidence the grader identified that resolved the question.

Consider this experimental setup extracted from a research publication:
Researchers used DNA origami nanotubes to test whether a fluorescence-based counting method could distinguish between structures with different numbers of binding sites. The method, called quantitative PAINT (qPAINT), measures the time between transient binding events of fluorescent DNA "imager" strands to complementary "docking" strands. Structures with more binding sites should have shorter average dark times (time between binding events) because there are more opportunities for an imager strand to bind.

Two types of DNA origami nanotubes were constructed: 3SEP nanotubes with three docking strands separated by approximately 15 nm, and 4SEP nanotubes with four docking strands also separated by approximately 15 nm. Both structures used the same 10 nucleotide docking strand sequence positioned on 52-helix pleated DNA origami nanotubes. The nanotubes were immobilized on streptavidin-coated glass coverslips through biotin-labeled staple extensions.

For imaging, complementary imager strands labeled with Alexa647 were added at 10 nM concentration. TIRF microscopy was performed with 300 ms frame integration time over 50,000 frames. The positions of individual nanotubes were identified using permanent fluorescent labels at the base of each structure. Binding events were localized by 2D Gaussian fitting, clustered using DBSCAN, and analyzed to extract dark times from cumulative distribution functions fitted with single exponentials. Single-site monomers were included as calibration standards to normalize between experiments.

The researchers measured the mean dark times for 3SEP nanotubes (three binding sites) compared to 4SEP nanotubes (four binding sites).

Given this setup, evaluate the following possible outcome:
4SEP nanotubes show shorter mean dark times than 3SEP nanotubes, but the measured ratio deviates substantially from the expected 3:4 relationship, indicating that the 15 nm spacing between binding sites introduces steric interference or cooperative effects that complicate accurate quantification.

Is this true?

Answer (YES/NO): NO